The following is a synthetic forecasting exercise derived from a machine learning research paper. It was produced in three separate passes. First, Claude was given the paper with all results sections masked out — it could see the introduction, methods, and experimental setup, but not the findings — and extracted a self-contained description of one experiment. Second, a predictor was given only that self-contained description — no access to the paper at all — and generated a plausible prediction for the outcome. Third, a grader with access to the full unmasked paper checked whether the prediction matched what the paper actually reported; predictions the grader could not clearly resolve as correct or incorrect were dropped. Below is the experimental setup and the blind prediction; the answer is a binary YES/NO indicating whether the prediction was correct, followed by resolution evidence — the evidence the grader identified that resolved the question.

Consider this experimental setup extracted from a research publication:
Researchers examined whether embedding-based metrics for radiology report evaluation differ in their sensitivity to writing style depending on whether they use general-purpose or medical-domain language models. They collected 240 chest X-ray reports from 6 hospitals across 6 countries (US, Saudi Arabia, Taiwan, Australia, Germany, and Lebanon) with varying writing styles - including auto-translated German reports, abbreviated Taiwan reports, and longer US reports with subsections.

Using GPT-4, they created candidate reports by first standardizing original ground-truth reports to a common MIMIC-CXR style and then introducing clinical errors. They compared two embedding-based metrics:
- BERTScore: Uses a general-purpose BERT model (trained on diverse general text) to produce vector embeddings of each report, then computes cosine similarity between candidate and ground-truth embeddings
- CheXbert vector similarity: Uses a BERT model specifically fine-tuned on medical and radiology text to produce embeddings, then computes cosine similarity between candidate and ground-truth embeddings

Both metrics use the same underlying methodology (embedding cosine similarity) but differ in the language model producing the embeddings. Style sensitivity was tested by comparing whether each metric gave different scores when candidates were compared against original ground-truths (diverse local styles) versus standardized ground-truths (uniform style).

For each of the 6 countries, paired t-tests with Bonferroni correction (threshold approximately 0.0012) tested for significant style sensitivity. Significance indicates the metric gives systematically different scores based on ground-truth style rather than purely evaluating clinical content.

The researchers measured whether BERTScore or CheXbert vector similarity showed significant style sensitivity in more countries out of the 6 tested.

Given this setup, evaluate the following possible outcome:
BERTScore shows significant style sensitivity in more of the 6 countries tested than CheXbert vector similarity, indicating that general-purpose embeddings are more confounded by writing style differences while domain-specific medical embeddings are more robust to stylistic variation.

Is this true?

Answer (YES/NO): NO